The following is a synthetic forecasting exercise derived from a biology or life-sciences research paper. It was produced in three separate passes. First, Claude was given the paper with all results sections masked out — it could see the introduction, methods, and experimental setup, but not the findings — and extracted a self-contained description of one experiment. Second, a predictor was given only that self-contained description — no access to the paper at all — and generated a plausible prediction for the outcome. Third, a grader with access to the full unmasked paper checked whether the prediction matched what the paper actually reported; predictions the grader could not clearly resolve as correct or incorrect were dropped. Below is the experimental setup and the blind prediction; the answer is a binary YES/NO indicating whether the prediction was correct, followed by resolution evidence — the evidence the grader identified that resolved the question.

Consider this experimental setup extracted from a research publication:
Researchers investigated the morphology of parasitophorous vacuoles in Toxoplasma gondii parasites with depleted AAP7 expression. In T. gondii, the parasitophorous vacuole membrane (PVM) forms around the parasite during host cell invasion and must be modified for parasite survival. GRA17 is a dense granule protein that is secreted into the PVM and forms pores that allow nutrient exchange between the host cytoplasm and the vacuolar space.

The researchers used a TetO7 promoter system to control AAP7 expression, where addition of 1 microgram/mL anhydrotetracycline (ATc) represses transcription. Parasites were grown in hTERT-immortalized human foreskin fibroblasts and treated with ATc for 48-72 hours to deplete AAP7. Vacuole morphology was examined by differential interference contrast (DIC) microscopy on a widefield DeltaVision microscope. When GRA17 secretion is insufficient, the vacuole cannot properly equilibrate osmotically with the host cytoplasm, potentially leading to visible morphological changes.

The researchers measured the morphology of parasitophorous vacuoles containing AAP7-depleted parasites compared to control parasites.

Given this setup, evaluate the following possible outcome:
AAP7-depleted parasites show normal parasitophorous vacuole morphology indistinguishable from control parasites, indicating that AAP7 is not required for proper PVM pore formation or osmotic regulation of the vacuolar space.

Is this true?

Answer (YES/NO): NO